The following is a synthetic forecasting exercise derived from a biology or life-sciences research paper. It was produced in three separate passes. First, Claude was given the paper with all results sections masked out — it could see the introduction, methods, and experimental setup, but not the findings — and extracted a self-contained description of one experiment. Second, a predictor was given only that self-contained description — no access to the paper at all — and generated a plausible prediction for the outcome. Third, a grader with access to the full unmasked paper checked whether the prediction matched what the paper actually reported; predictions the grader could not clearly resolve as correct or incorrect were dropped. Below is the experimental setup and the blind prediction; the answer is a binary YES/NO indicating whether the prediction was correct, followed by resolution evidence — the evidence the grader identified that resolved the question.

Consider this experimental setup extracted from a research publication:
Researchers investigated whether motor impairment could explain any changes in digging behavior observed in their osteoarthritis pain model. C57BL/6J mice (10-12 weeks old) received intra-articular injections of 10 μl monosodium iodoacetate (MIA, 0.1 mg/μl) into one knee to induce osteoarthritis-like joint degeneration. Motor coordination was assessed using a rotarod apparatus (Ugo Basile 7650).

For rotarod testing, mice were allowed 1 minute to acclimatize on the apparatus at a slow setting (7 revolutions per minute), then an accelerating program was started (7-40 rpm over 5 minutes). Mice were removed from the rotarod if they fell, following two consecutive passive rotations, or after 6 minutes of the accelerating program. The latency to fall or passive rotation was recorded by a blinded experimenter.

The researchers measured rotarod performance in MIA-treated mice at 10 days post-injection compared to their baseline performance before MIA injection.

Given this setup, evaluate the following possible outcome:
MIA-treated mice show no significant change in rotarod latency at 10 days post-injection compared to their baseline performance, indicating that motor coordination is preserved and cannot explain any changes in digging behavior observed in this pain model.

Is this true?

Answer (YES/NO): YES